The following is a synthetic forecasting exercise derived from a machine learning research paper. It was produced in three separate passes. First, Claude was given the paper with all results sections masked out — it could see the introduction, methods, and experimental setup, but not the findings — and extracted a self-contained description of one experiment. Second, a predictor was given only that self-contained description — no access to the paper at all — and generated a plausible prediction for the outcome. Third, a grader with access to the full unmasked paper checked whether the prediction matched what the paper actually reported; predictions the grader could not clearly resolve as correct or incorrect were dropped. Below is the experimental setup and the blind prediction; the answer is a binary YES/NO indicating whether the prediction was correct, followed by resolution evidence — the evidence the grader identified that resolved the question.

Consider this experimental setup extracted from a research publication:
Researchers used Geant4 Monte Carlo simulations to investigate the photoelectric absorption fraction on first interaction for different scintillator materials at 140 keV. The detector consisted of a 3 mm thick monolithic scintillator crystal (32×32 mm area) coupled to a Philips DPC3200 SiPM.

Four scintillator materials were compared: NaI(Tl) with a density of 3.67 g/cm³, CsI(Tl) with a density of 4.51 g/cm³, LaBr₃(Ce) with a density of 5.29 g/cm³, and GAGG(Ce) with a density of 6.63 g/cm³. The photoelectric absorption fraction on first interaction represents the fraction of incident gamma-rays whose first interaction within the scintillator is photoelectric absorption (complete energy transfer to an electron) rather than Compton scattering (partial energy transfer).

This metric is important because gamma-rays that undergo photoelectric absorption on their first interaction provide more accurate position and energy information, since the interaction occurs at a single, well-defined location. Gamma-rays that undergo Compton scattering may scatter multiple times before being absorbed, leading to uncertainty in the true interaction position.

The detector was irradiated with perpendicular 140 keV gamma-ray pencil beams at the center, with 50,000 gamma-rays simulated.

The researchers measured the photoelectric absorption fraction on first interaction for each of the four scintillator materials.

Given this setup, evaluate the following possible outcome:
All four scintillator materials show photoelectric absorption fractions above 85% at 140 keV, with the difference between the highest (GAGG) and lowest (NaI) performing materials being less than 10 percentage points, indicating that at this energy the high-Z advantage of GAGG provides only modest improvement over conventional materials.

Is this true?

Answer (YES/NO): NO